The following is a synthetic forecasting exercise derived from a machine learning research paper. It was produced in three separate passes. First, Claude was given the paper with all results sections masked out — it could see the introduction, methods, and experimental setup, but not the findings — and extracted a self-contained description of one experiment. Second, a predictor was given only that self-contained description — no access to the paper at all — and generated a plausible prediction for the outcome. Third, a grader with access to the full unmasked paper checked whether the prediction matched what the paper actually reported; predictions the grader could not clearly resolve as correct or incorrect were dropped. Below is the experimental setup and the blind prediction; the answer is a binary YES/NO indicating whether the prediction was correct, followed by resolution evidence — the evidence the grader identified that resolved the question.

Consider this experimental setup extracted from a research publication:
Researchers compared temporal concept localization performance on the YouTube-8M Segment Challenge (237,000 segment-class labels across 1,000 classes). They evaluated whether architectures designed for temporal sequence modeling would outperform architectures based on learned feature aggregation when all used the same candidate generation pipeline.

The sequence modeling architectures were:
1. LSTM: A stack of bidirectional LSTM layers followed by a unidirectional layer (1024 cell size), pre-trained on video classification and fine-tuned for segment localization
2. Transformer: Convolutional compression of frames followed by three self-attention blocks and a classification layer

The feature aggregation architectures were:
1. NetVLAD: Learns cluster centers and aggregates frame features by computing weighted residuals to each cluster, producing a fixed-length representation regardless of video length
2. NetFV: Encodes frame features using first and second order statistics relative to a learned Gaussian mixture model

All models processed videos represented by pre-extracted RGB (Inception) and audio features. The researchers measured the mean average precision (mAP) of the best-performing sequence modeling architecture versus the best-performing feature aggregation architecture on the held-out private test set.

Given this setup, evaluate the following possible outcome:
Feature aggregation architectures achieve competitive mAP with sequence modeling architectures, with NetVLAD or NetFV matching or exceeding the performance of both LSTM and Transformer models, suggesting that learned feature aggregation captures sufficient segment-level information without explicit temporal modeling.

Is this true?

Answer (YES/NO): YES